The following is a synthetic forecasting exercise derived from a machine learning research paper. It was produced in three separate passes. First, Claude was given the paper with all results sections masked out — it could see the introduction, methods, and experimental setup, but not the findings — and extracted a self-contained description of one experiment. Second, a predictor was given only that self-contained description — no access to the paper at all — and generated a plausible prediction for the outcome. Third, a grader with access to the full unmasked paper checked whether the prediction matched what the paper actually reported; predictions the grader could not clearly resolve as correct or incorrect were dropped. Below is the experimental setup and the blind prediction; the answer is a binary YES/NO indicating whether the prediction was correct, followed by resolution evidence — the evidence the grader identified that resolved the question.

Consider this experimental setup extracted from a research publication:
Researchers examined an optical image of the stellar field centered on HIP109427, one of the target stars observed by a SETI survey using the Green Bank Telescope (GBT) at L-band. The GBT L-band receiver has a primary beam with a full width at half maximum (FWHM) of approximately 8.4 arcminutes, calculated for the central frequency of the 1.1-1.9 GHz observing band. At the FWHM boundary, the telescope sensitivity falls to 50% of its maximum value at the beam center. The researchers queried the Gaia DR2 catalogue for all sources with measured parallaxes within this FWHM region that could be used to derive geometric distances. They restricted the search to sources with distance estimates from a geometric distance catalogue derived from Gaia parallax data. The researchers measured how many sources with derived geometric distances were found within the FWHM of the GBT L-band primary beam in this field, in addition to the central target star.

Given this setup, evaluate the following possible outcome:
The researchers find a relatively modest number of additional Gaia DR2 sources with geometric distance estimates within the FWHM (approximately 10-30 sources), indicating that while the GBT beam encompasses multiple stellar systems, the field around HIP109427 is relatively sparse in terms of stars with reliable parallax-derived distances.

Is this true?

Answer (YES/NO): NO